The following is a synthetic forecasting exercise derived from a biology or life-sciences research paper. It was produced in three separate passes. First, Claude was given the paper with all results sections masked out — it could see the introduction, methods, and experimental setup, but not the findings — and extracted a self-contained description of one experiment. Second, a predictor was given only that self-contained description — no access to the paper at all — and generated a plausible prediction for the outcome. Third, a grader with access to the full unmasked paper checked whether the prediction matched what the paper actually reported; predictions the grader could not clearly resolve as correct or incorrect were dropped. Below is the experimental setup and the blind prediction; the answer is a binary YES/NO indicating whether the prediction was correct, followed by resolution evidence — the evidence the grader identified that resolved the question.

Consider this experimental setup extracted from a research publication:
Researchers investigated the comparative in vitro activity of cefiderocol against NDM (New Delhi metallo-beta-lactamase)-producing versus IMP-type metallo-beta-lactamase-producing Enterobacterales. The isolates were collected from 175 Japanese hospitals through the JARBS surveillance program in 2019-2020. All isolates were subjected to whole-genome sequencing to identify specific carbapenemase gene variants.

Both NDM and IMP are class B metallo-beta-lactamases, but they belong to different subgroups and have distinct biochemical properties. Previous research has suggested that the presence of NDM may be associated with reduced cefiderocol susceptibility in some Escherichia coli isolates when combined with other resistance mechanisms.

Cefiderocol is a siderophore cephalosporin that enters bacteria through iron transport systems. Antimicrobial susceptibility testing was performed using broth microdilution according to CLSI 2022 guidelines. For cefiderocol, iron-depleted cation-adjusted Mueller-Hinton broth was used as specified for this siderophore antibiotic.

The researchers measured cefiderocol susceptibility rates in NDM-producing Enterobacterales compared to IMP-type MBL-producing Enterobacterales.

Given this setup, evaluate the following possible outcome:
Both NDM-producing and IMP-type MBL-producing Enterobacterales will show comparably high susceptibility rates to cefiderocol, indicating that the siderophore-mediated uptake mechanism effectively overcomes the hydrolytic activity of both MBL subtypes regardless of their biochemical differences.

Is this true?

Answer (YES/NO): NO